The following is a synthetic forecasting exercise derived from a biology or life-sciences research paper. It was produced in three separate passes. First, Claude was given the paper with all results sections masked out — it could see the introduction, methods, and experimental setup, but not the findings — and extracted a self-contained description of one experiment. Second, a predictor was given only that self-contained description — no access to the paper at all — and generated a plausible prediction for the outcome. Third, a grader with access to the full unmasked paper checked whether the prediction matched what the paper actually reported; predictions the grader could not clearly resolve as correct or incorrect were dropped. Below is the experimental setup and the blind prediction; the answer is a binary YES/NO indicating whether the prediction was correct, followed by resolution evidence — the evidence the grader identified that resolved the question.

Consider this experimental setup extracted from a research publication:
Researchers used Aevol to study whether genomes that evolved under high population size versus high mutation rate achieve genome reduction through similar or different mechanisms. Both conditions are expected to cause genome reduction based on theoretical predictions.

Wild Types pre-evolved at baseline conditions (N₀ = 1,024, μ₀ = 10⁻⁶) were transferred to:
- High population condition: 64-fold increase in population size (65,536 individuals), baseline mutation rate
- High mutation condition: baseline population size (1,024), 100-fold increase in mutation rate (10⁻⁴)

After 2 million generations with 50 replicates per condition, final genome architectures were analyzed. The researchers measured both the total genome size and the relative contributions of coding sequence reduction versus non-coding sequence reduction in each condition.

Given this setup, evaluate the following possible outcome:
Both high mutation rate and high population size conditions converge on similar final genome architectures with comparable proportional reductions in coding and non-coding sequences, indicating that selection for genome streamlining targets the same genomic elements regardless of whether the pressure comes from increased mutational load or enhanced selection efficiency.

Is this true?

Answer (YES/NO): NO